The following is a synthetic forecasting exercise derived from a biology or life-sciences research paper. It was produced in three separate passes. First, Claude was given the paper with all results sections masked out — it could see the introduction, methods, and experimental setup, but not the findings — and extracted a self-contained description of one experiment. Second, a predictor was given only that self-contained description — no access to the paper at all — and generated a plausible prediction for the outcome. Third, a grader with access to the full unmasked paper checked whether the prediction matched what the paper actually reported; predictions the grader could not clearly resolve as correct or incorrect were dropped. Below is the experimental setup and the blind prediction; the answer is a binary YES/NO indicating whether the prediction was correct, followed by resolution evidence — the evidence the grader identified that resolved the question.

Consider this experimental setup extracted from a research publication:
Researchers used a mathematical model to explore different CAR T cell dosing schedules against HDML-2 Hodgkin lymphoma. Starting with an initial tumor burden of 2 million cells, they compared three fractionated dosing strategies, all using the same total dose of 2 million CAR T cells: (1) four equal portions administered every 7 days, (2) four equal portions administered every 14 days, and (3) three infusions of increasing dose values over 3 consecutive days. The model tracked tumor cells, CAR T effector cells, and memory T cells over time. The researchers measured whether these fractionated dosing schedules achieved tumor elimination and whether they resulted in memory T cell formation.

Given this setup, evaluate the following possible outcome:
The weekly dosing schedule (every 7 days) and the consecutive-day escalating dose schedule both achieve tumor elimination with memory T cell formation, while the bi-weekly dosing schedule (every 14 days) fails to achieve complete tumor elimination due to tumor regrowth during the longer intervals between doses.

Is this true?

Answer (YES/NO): NO